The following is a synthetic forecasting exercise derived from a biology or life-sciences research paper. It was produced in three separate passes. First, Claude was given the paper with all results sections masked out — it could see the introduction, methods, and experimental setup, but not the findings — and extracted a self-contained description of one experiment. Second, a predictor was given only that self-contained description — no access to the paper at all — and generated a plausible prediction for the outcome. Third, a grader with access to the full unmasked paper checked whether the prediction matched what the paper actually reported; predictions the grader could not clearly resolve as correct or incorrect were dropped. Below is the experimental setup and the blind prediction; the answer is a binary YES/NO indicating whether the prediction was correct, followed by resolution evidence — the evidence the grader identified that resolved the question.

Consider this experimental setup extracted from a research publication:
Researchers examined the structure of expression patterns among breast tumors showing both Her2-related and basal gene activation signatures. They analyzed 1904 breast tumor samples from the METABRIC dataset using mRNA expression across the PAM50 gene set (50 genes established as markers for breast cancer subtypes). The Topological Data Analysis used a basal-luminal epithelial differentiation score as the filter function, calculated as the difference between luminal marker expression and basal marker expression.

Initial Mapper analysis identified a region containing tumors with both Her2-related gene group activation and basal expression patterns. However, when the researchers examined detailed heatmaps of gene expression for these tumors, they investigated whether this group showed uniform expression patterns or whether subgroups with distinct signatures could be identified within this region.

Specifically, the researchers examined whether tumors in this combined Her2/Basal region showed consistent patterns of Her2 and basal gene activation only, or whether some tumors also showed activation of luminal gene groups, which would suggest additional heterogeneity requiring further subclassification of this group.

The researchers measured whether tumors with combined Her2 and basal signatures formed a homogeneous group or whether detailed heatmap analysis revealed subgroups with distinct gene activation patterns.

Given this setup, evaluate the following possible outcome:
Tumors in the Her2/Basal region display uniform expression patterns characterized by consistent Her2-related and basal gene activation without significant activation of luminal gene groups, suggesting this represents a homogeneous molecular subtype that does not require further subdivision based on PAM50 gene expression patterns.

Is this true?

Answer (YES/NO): NO